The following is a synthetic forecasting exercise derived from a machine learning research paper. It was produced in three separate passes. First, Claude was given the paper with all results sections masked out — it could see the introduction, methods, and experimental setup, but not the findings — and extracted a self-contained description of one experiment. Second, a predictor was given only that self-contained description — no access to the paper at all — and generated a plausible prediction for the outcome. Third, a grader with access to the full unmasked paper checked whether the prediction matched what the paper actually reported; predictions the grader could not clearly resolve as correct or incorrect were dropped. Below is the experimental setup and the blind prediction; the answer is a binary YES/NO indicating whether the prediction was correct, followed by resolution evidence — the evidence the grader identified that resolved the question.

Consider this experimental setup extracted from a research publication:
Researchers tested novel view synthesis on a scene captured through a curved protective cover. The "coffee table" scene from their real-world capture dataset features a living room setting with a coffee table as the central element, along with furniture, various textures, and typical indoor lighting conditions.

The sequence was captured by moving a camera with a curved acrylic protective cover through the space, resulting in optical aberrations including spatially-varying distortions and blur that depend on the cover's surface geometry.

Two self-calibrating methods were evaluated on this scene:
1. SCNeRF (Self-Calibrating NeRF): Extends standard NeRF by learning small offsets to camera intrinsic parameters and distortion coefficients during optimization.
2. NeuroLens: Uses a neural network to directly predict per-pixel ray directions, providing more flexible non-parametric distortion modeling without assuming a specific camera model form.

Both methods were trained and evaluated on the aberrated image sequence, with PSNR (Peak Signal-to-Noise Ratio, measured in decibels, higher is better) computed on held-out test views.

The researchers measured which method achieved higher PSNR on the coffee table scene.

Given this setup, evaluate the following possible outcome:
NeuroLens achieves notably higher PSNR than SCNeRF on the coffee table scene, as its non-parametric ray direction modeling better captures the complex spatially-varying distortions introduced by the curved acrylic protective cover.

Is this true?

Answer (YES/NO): YES